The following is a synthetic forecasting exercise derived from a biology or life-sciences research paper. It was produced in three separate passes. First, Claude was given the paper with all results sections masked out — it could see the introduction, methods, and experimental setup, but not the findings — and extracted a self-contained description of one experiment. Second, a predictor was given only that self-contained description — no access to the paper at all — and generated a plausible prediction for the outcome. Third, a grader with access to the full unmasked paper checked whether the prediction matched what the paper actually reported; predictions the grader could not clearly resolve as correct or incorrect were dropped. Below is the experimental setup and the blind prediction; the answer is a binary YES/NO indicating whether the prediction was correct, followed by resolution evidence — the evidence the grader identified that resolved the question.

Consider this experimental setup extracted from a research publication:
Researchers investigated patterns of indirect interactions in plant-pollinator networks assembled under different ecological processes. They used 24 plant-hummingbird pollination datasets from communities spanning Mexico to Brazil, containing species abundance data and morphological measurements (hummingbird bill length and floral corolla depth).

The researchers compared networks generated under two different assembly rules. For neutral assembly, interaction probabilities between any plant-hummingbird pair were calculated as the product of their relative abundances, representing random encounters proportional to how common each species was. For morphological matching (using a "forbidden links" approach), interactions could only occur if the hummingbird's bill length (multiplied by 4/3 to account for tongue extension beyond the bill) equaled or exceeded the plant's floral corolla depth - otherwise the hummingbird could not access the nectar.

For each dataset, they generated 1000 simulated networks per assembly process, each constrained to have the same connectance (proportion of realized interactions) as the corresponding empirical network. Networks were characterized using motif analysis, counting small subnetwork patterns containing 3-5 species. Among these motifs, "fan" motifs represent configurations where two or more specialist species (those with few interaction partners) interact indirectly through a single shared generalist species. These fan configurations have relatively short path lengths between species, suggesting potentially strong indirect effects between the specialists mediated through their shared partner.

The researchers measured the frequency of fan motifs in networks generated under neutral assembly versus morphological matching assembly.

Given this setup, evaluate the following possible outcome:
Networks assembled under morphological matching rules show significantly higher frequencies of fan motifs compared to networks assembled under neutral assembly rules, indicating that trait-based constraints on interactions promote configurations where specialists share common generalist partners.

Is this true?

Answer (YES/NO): NO